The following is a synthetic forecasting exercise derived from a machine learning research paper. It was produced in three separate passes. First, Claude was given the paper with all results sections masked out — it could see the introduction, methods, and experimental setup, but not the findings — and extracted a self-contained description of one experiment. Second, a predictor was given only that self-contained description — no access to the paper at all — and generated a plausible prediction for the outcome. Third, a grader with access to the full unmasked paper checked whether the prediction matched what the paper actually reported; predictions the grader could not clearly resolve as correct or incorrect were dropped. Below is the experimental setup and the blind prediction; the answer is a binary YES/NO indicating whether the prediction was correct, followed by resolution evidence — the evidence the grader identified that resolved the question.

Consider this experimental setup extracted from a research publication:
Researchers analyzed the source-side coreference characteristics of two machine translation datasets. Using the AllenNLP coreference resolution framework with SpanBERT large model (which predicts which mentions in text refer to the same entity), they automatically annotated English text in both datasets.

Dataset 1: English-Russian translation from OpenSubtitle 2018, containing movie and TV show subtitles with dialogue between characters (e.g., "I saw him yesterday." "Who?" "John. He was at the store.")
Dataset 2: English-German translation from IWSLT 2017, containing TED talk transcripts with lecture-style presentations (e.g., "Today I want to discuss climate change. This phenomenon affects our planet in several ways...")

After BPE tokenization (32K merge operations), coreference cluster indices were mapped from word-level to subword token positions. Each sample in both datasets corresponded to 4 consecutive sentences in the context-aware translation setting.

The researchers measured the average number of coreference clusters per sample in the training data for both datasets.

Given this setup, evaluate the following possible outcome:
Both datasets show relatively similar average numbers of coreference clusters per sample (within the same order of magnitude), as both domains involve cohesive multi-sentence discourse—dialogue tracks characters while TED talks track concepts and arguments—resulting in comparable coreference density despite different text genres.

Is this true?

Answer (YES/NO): YES